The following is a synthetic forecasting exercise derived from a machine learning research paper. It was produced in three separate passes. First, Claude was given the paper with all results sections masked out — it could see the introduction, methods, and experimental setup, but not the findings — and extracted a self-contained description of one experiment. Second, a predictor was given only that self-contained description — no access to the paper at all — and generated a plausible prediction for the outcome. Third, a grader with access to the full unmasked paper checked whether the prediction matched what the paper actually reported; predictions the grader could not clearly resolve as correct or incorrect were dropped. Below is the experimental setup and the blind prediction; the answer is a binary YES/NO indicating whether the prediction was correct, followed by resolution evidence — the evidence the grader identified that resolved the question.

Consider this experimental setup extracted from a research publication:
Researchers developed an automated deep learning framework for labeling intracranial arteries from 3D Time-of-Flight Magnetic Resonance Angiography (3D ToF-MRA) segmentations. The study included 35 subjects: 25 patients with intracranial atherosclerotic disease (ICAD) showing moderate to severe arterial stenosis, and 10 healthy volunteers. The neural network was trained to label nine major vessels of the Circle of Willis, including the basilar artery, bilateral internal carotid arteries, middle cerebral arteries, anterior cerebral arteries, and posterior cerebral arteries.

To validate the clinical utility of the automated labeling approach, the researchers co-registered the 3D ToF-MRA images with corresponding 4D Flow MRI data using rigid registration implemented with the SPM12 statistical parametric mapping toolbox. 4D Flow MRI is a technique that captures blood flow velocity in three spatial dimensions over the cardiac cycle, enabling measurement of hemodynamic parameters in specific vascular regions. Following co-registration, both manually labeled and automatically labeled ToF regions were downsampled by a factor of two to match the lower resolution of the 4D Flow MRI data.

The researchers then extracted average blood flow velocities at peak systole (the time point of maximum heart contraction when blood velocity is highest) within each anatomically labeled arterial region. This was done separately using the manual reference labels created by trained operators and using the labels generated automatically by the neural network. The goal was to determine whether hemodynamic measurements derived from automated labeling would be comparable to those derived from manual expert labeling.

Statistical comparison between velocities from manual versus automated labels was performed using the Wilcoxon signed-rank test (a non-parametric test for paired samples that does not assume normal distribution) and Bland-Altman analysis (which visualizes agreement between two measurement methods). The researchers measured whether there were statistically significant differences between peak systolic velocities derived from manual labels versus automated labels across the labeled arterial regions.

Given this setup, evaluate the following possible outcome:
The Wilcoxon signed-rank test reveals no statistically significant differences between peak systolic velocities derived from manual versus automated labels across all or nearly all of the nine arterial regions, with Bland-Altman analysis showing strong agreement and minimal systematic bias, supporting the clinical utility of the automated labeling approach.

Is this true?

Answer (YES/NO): YES